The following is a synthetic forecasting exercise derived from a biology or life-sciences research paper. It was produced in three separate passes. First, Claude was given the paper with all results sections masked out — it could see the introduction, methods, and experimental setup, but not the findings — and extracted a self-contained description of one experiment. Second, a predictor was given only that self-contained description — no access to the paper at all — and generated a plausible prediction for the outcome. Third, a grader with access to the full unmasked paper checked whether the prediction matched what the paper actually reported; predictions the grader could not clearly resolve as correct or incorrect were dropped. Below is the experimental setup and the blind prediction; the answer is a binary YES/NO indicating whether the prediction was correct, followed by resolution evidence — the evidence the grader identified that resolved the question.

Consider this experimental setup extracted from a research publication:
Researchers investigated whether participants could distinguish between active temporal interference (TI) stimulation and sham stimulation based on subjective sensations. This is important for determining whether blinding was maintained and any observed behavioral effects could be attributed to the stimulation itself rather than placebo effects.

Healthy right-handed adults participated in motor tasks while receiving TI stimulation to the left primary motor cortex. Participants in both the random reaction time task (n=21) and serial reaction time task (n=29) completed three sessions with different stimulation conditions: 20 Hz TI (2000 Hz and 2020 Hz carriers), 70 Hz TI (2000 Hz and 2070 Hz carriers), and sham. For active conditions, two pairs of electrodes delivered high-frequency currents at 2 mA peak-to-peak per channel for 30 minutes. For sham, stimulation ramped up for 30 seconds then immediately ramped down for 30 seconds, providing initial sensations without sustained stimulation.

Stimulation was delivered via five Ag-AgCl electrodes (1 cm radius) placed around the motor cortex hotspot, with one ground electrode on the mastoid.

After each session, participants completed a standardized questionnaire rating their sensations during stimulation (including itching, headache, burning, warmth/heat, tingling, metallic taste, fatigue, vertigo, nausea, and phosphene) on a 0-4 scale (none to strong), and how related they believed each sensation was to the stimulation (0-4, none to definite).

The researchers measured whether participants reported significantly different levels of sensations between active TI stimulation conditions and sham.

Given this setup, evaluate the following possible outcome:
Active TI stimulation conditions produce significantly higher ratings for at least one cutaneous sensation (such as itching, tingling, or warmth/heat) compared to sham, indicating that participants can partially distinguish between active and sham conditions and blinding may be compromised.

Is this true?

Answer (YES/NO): NO